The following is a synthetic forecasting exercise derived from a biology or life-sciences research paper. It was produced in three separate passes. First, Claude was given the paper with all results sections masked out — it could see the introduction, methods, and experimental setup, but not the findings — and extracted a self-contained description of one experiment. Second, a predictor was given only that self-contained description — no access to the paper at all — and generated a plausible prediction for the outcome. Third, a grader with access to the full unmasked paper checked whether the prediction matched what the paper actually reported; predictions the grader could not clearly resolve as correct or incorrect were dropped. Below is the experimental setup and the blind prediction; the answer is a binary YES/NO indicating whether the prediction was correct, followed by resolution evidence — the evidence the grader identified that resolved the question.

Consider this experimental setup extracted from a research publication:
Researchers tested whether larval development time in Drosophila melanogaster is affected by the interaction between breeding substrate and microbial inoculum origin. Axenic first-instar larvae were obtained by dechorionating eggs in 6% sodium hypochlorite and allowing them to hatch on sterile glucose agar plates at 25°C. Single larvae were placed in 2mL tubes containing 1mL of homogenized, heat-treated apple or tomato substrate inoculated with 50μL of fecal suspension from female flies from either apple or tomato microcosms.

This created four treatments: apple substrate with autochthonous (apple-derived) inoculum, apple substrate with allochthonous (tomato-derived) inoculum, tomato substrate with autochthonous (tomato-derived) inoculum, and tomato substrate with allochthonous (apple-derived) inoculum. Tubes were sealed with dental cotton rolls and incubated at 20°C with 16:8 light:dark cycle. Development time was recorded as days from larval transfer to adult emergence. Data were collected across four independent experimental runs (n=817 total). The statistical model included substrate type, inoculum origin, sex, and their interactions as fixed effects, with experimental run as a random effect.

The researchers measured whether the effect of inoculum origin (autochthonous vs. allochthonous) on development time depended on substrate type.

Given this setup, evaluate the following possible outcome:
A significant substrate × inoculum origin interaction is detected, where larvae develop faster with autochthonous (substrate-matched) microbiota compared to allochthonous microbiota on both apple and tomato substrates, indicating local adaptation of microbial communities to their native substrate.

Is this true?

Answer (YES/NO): NO